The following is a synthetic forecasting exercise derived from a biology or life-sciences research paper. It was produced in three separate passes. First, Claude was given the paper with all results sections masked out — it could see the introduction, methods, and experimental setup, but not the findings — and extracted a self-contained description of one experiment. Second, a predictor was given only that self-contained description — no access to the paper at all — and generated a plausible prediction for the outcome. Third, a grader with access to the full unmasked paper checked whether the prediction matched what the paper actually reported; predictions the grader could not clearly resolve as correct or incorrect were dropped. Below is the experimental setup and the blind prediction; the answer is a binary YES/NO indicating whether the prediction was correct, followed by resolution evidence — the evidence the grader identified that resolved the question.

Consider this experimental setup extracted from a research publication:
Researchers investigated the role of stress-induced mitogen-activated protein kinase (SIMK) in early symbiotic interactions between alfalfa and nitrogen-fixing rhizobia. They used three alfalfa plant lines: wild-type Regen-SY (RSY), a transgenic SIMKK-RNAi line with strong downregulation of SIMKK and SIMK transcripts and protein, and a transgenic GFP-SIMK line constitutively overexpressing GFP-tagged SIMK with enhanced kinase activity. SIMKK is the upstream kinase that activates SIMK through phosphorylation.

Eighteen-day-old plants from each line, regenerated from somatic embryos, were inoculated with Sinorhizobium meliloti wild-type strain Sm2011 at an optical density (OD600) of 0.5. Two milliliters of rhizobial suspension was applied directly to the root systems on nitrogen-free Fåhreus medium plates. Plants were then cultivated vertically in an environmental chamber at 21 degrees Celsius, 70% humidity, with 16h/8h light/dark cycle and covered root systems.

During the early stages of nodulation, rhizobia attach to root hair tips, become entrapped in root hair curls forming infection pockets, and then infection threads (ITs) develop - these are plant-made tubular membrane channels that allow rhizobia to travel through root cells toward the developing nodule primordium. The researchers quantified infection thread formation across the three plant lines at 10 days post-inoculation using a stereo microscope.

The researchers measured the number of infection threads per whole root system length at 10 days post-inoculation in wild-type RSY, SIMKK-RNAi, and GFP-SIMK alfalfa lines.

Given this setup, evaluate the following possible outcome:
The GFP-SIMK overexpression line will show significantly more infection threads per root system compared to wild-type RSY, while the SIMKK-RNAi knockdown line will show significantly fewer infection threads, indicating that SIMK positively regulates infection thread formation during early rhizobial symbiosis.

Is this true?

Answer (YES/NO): NO